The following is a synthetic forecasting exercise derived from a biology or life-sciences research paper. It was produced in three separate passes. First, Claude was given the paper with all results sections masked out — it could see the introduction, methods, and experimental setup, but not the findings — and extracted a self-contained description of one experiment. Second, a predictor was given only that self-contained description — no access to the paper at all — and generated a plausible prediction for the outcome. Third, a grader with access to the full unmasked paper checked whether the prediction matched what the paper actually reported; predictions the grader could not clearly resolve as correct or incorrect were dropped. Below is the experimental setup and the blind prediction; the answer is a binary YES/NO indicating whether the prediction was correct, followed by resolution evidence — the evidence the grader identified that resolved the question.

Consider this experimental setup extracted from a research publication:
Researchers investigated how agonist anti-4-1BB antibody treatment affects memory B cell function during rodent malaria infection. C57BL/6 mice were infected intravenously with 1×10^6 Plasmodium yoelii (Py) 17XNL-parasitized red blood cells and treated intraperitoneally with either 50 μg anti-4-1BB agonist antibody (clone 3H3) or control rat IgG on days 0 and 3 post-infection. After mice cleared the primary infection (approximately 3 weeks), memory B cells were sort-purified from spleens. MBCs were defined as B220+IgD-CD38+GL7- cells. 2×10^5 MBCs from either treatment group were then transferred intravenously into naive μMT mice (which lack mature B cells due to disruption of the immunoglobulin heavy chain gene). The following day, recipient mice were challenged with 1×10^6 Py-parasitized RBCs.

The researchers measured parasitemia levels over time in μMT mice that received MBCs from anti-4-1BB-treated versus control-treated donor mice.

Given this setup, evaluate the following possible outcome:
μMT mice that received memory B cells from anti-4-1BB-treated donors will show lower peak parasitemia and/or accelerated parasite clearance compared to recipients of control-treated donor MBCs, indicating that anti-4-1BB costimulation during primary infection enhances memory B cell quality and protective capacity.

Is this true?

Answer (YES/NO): YES